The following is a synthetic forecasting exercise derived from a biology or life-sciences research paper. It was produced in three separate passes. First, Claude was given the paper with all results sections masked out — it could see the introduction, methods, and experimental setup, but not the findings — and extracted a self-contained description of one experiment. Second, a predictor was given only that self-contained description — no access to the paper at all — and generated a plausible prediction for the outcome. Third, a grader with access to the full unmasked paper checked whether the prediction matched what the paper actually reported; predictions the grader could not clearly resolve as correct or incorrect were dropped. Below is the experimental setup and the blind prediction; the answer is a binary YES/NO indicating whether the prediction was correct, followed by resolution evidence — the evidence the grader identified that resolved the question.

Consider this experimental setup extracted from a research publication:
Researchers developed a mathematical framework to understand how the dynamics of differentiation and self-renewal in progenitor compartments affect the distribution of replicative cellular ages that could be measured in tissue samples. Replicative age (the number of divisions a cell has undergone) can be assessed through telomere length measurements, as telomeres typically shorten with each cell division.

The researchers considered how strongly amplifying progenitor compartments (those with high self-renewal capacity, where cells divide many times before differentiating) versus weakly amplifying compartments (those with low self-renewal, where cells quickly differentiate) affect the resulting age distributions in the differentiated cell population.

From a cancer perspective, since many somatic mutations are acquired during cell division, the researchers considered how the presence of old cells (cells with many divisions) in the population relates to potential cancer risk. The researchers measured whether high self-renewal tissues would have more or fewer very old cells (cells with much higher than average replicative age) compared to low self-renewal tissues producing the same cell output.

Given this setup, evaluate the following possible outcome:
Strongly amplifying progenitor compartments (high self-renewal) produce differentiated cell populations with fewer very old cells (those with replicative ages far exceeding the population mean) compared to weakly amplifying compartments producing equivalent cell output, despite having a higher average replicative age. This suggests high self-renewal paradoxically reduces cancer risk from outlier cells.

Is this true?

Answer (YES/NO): NO